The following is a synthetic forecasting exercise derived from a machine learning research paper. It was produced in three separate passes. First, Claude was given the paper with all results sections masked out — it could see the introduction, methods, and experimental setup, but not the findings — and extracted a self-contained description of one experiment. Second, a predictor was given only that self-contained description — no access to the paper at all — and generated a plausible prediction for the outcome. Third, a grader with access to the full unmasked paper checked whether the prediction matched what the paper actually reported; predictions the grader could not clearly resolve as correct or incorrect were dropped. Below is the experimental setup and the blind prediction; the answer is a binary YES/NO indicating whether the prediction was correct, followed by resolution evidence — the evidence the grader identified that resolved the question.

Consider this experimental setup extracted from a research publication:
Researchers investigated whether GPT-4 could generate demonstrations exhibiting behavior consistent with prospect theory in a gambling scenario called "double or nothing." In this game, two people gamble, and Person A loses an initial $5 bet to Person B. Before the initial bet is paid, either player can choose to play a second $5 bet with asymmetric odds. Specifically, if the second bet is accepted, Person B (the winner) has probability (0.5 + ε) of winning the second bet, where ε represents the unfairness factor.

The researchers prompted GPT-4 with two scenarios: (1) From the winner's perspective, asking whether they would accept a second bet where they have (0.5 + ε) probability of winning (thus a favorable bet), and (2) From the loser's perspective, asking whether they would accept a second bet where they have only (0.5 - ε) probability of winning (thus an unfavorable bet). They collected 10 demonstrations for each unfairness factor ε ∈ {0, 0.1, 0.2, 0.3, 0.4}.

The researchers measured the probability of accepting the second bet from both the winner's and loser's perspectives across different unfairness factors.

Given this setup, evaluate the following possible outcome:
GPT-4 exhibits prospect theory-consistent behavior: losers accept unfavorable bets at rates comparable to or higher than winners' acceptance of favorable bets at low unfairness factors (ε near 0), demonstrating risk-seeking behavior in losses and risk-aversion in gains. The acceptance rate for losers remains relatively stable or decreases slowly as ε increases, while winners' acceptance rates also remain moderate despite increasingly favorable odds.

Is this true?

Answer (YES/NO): NO